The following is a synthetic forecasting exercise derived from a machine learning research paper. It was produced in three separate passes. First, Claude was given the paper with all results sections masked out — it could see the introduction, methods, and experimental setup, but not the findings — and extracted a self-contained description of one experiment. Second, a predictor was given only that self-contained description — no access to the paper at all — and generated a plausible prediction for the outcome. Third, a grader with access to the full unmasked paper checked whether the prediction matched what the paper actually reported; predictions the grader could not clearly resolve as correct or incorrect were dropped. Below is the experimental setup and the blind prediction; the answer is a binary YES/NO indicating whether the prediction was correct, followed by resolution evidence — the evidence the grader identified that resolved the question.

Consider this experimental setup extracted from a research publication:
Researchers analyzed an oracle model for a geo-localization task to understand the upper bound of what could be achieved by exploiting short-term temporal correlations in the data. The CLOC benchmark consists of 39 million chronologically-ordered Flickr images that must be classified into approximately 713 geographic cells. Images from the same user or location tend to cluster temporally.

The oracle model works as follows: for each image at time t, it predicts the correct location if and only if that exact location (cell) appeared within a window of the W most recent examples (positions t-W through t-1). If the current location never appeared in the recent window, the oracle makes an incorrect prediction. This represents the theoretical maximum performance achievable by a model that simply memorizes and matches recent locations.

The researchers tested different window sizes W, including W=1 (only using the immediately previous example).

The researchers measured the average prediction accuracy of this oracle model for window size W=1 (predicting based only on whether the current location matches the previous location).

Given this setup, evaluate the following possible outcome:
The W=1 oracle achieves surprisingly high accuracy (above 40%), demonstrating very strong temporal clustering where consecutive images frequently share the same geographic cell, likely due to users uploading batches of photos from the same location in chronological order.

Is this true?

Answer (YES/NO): NO